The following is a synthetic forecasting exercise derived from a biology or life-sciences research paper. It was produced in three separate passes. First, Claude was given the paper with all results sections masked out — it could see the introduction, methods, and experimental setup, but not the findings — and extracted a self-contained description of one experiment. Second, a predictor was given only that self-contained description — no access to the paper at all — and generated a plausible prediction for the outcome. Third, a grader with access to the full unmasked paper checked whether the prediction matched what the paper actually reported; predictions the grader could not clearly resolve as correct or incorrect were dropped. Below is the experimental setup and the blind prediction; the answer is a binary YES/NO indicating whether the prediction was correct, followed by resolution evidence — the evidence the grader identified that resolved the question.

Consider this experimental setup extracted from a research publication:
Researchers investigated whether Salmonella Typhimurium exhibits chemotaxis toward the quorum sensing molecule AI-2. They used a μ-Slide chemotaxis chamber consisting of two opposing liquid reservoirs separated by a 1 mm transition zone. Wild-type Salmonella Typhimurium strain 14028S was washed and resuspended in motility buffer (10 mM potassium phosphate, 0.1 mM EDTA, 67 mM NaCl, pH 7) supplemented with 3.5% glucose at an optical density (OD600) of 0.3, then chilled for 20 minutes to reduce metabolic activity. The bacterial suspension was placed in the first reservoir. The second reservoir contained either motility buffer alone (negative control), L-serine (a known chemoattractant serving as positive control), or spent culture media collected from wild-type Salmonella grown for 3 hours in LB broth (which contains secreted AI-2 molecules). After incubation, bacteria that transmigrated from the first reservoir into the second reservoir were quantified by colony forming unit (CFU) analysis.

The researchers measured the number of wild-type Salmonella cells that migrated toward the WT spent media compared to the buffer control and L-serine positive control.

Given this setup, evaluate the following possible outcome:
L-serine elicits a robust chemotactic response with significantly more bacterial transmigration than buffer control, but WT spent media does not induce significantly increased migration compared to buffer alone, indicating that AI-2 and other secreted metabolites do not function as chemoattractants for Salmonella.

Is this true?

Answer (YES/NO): NO